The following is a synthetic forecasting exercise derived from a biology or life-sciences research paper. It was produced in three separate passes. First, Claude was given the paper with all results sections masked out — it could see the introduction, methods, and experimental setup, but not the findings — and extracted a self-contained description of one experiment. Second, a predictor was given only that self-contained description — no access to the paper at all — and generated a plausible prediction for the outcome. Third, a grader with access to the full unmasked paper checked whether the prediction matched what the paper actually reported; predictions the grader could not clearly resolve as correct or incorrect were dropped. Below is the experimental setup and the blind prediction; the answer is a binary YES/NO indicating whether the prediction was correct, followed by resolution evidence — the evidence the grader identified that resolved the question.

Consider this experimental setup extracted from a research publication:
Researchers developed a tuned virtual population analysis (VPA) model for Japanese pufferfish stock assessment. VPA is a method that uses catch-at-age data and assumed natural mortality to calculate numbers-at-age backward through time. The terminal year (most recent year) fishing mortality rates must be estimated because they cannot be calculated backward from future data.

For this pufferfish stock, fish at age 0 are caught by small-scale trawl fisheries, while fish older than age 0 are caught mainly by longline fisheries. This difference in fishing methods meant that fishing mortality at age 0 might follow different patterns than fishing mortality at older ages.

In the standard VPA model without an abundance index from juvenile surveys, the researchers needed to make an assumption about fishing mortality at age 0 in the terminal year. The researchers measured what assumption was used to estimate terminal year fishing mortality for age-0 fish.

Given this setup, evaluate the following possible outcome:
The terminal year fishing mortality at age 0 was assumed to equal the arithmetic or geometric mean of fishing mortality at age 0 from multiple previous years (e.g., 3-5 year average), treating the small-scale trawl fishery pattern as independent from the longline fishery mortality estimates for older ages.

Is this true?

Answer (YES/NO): NO